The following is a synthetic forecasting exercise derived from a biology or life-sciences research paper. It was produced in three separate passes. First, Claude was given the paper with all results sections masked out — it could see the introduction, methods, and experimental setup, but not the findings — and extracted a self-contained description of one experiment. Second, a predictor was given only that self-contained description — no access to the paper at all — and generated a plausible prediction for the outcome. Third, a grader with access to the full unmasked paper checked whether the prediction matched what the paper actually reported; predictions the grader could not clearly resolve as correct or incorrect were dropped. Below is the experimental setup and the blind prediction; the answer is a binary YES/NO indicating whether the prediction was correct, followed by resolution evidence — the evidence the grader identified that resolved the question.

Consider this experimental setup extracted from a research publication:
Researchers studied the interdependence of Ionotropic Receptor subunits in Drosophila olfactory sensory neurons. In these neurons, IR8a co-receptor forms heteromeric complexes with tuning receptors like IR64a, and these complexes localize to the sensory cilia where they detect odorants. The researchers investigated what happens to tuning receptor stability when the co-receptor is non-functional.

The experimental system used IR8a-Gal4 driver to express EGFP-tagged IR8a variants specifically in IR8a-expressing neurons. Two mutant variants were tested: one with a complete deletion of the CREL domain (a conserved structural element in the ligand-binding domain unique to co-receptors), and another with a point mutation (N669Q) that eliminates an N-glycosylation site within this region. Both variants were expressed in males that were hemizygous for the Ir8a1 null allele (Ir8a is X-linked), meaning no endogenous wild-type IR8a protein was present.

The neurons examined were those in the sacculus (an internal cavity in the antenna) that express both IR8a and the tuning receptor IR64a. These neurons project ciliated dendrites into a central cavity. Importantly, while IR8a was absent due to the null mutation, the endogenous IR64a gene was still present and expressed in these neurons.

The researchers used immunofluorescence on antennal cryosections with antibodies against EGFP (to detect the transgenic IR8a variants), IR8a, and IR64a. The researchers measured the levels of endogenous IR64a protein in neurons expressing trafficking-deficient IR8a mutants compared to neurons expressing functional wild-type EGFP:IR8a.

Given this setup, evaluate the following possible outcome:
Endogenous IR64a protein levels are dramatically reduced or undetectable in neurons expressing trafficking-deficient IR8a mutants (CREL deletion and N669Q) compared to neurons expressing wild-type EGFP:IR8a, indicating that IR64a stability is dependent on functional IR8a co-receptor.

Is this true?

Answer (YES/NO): YES